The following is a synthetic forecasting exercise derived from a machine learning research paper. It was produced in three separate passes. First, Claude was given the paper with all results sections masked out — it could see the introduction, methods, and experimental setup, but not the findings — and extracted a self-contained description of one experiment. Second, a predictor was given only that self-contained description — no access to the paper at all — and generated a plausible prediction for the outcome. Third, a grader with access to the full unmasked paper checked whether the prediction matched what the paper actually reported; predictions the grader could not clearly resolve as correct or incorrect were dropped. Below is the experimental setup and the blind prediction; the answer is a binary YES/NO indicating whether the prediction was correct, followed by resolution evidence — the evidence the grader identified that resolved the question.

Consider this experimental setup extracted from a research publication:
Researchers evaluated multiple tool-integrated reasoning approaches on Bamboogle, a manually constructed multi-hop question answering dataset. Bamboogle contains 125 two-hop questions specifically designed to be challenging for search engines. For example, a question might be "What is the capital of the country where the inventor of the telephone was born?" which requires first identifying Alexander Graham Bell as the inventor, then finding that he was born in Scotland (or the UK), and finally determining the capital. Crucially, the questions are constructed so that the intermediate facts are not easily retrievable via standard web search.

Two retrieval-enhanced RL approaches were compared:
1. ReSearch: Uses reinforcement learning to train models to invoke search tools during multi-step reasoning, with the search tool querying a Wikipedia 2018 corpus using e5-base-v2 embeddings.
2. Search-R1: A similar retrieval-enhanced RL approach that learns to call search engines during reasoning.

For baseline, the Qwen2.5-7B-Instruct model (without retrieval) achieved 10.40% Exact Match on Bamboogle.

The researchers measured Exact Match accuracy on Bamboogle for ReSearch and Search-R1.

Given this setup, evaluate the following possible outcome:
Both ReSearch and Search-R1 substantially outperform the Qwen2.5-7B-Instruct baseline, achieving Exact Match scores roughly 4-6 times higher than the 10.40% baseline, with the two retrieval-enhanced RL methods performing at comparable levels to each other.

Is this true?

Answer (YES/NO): NO